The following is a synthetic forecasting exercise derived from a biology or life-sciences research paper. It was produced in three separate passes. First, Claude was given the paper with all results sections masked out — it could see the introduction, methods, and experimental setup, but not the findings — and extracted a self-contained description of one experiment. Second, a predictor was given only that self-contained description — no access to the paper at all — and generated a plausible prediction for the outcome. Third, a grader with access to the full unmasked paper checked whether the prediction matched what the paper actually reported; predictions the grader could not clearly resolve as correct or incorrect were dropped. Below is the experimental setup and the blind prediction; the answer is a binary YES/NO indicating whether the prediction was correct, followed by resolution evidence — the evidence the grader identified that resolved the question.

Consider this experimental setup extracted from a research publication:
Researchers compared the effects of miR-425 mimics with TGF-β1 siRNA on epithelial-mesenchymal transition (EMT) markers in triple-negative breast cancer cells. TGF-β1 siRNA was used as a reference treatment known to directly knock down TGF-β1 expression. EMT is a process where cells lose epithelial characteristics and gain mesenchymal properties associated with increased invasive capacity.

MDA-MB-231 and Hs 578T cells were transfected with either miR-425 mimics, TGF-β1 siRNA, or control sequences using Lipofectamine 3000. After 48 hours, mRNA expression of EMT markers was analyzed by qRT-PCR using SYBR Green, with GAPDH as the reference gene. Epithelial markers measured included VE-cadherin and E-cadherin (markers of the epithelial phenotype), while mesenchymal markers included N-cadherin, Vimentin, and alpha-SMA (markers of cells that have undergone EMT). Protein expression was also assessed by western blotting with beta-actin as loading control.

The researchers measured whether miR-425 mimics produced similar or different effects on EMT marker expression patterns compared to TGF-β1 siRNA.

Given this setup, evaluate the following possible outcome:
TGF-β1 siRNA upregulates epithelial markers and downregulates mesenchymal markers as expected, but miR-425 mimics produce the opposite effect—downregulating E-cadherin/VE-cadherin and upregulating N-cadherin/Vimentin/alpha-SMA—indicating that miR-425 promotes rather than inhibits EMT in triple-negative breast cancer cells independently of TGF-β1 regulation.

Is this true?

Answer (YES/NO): NO